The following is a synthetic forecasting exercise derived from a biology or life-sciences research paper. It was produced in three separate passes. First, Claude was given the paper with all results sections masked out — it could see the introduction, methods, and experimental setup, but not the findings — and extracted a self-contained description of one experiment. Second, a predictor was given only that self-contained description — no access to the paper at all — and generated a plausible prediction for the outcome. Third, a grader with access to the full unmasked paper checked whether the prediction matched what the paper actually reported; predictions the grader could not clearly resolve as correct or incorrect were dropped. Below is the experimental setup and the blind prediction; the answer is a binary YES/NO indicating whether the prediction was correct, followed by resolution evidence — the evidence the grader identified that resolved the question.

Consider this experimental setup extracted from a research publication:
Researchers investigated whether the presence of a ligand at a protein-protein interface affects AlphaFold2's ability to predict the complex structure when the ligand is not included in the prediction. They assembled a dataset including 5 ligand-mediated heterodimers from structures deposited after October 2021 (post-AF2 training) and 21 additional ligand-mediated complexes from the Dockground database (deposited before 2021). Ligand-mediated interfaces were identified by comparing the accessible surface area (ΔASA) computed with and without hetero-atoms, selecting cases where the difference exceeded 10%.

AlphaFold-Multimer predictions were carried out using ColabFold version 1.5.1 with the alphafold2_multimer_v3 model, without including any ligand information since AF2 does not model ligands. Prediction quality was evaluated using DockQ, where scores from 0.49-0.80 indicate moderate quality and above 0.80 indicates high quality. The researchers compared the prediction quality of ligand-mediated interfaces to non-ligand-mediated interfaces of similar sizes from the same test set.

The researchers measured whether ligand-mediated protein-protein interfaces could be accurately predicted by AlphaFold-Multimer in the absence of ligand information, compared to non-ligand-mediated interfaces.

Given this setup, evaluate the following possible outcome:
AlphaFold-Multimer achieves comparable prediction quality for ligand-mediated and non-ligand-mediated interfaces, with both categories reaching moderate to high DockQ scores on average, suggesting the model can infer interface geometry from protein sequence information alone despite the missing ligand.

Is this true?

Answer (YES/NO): YES